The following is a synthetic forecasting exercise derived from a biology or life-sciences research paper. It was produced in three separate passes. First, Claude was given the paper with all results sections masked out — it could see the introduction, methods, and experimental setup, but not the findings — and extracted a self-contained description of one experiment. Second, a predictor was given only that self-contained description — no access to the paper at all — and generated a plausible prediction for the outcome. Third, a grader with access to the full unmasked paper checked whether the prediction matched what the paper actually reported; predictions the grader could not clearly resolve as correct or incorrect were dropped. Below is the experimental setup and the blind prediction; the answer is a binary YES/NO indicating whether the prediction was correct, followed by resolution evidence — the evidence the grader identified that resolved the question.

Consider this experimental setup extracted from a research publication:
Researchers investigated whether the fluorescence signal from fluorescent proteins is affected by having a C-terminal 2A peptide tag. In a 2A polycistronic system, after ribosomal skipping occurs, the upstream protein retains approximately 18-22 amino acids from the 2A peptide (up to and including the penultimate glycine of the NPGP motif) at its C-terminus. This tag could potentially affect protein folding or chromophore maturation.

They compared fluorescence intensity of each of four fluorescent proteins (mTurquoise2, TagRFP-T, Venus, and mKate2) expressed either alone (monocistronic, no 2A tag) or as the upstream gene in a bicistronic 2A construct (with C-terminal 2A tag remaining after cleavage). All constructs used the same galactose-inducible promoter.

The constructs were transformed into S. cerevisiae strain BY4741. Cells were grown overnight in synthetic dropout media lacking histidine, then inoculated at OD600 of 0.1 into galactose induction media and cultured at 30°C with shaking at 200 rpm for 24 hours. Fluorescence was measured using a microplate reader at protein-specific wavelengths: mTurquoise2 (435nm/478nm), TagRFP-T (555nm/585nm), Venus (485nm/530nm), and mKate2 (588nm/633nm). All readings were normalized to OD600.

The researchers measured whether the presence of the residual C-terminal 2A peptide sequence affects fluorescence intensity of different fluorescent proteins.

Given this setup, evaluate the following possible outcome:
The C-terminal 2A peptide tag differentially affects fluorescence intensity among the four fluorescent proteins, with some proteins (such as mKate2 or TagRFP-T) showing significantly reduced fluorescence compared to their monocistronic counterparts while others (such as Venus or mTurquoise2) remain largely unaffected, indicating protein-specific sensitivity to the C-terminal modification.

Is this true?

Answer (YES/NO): NO